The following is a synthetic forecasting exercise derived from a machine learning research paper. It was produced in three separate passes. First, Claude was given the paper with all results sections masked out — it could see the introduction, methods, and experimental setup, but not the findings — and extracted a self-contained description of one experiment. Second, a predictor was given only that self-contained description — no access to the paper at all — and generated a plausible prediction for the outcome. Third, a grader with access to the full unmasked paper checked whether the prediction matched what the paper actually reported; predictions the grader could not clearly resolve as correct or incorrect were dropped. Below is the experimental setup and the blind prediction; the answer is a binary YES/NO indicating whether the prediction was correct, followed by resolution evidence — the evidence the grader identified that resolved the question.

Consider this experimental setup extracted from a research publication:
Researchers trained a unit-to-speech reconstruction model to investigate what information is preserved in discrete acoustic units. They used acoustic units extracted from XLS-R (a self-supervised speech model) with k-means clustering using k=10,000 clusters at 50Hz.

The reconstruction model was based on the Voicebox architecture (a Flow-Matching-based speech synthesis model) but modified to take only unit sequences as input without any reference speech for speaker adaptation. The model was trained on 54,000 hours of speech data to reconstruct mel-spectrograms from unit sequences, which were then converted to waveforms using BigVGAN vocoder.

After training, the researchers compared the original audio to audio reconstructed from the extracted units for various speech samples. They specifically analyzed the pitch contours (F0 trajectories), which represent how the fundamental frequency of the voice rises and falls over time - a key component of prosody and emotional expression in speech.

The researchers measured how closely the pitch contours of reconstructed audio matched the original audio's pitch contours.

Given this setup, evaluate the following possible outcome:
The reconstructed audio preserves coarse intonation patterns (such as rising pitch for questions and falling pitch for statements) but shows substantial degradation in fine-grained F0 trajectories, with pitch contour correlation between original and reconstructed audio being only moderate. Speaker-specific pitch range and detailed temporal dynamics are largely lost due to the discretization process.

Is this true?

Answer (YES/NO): NO